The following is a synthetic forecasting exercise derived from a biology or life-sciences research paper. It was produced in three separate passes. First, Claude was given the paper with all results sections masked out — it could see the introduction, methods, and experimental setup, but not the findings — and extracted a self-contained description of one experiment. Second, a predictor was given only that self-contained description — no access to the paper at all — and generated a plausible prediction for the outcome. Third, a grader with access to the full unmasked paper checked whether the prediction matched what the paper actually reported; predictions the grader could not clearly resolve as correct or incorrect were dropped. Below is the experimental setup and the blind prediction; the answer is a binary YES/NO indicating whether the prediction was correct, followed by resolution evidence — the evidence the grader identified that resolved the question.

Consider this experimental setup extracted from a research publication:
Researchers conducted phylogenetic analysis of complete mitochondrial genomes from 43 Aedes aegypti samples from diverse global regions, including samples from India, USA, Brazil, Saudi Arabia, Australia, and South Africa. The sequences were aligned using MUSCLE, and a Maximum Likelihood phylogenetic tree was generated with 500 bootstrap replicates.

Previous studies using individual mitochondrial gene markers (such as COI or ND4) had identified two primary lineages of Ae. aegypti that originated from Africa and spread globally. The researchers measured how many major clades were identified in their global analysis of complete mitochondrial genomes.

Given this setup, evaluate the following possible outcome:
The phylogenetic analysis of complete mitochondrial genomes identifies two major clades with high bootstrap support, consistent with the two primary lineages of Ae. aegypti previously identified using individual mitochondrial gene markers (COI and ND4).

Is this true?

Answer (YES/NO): YES